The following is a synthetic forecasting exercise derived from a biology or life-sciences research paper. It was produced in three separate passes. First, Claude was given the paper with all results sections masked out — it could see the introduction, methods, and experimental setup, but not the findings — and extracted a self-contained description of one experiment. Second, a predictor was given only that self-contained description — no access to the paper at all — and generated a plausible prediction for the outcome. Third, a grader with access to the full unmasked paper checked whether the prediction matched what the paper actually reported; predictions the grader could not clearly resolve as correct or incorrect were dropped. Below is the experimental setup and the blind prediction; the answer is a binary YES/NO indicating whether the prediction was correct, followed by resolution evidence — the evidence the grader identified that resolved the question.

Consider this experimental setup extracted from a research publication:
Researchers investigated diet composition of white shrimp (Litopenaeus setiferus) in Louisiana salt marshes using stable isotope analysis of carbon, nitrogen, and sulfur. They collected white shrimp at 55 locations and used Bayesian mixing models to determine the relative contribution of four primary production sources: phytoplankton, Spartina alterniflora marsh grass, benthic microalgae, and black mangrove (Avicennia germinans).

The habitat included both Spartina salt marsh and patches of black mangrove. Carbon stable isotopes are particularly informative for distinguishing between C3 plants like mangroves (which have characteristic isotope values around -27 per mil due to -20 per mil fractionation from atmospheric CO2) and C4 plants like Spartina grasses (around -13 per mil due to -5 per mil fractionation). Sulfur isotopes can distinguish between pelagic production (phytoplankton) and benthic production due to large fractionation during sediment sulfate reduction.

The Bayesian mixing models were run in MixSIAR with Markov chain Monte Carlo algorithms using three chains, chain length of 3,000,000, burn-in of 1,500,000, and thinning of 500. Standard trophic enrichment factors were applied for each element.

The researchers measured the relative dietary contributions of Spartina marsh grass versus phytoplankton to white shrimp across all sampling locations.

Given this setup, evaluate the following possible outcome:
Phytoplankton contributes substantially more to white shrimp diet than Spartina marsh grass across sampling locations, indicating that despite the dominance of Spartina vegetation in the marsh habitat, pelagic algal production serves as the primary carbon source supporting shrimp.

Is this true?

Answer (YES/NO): NO